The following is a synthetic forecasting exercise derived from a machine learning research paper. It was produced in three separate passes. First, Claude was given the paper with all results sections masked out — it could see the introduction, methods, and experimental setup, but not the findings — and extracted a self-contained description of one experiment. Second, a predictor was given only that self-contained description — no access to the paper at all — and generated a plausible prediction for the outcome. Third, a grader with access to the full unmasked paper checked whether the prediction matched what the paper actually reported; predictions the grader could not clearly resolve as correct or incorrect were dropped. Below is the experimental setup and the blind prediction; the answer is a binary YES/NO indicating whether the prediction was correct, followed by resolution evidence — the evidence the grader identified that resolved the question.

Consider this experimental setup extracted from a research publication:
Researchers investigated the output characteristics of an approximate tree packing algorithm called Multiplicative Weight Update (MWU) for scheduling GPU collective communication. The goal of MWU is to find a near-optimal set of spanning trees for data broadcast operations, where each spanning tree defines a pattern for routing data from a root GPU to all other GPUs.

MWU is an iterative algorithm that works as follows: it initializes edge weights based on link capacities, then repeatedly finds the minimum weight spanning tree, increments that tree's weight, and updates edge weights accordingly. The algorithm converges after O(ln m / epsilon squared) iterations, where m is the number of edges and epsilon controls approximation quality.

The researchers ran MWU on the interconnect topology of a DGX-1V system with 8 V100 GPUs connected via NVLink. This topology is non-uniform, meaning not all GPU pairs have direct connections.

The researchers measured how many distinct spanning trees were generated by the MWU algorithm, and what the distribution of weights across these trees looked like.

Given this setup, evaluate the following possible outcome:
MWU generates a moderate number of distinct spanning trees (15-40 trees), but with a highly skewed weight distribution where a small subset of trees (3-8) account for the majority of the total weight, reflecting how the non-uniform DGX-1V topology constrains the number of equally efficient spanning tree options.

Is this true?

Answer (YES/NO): NO